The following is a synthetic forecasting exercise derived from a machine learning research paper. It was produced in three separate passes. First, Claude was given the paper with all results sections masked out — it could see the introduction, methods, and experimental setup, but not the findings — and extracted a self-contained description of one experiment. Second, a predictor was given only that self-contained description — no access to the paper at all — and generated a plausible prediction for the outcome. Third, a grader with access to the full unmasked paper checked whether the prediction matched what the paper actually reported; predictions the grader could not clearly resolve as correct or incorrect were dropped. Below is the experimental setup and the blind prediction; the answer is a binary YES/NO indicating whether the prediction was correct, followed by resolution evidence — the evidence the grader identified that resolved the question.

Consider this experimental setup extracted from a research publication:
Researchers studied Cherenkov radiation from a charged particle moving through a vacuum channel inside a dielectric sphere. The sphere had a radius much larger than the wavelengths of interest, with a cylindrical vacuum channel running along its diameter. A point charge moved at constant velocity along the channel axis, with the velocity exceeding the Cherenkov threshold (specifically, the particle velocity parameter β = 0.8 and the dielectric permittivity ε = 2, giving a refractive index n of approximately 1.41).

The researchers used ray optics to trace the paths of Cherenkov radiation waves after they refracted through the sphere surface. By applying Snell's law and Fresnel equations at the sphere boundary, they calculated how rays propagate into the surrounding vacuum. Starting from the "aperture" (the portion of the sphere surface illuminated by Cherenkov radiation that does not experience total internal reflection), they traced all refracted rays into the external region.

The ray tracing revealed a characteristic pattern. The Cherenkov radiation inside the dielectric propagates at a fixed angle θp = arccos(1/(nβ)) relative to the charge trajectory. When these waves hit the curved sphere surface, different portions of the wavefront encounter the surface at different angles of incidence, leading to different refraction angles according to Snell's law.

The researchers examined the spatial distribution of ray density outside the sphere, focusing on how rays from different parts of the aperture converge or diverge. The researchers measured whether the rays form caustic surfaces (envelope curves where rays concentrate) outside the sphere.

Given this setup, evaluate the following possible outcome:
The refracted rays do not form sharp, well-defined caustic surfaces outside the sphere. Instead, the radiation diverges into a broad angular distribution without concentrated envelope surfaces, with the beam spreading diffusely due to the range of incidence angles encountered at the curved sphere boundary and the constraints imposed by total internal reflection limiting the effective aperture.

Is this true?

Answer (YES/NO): NO